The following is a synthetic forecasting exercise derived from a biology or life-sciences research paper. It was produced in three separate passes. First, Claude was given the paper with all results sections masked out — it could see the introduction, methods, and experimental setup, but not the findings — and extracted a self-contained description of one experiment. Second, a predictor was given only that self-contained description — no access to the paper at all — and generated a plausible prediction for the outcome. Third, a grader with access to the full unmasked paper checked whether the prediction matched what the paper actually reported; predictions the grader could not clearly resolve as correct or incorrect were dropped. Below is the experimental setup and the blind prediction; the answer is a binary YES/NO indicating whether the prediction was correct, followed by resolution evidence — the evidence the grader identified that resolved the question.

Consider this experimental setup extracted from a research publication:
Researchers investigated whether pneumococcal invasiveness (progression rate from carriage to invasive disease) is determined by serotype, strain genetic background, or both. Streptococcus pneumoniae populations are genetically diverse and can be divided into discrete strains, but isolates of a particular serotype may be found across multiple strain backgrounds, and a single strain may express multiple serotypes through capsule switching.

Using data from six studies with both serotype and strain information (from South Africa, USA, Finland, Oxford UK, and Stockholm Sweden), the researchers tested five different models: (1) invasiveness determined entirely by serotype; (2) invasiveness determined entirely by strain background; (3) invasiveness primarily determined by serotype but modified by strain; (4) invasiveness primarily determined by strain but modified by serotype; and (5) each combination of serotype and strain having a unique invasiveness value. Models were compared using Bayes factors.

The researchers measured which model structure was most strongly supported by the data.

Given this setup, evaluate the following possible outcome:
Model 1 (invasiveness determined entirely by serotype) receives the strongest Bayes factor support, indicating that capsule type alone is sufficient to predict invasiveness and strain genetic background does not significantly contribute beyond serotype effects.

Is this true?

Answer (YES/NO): NO